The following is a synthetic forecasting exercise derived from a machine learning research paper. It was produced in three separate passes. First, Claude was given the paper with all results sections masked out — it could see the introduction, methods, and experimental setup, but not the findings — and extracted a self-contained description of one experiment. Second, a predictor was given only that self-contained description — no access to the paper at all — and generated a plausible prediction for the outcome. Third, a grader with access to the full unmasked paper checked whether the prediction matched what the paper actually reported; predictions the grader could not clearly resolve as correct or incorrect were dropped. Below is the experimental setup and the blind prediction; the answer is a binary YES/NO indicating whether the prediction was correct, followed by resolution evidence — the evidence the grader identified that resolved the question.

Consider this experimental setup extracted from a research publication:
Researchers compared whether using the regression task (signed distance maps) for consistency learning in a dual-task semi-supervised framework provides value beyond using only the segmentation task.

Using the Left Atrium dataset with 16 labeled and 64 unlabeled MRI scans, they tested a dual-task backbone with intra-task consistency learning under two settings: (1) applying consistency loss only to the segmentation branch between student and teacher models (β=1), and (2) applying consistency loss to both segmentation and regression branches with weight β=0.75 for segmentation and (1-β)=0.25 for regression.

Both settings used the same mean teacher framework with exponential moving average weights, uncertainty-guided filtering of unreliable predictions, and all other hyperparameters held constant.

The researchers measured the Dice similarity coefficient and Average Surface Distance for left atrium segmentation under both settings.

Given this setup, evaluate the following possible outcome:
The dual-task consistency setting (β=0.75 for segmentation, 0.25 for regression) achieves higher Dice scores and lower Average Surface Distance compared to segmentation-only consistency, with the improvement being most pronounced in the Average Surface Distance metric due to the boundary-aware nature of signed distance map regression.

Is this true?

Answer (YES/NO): YES